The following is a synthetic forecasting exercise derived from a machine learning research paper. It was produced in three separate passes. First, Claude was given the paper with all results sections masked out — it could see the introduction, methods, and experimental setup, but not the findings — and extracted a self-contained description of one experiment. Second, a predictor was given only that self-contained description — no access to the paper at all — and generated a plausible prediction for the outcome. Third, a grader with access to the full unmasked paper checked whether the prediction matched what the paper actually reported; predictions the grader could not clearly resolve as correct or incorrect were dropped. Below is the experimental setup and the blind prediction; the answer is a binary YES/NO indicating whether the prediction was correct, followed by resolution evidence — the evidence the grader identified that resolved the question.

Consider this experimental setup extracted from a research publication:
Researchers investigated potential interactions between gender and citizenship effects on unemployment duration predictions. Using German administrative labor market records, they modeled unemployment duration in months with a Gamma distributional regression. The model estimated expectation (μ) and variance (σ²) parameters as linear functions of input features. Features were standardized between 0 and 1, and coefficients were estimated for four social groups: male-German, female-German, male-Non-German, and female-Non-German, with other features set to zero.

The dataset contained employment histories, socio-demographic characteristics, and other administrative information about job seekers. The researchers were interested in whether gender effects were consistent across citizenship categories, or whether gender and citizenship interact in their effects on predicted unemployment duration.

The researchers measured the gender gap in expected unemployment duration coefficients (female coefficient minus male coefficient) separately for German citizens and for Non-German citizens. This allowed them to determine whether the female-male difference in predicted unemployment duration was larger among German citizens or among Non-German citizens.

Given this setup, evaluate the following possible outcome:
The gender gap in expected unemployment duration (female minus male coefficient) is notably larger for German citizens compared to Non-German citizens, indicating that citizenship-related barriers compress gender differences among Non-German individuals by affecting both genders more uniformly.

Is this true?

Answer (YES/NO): YES